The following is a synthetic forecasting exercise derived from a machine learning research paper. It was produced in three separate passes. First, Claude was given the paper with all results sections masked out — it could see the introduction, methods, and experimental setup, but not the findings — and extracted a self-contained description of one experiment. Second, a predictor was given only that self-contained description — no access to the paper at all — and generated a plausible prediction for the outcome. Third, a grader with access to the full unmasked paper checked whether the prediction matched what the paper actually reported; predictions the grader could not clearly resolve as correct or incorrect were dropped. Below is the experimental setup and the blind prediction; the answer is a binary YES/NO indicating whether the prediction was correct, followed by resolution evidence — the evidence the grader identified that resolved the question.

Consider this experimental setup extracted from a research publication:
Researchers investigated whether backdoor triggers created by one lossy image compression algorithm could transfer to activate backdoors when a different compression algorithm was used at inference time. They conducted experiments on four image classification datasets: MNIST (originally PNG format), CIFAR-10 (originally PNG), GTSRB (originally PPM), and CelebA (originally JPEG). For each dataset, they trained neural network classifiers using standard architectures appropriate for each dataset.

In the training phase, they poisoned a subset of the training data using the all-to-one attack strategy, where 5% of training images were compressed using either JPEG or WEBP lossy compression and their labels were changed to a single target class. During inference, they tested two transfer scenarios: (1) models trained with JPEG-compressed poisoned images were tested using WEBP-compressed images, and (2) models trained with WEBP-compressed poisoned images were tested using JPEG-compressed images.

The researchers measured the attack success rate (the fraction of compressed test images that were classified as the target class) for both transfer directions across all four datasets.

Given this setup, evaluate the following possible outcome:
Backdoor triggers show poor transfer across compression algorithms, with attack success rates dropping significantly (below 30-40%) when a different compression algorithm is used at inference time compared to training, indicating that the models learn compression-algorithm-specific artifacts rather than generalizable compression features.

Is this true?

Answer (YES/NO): NO